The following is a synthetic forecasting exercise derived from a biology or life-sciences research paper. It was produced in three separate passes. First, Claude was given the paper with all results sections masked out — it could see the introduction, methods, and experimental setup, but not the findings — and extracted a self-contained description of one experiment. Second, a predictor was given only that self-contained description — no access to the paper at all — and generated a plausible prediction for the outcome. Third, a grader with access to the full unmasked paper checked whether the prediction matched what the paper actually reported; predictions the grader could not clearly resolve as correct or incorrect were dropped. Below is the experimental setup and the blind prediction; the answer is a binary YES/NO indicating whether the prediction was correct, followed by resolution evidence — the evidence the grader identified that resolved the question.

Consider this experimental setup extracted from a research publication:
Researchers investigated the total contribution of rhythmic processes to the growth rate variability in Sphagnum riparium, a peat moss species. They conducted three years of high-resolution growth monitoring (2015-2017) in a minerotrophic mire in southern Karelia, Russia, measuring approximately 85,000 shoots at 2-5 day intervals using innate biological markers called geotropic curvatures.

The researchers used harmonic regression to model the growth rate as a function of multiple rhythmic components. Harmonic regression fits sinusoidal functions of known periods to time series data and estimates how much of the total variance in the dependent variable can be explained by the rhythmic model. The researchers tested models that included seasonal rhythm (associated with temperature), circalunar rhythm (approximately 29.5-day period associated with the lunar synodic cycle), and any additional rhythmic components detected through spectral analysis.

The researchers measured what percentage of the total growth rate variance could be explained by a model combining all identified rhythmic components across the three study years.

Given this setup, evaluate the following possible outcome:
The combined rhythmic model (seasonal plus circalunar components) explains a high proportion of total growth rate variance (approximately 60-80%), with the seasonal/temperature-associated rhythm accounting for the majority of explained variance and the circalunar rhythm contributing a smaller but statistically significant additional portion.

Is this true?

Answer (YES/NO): NO